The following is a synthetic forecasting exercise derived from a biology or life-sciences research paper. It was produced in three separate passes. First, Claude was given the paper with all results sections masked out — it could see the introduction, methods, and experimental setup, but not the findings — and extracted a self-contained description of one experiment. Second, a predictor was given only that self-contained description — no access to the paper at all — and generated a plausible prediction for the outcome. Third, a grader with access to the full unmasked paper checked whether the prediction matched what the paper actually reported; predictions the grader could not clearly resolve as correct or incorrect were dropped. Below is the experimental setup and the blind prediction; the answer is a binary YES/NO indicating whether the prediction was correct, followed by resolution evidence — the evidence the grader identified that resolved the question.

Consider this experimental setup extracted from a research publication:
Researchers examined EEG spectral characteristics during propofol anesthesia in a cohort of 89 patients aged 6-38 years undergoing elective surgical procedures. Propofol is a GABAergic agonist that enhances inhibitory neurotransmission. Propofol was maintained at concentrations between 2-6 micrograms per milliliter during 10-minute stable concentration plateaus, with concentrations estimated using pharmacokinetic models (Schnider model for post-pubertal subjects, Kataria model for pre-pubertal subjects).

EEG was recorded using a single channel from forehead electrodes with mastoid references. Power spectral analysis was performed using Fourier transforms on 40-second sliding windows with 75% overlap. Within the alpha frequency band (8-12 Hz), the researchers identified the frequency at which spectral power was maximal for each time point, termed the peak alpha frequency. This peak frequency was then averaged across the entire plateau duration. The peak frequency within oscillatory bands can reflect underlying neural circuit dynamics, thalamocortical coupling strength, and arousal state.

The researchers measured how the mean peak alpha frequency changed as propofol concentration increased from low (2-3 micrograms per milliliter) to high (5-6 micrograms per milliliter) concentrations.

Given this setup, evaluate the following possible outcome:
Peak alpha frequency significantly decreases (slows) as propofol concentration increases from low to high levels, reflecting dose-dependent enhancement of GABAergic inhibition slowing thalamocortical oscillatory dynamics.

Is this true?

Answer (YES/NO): YES